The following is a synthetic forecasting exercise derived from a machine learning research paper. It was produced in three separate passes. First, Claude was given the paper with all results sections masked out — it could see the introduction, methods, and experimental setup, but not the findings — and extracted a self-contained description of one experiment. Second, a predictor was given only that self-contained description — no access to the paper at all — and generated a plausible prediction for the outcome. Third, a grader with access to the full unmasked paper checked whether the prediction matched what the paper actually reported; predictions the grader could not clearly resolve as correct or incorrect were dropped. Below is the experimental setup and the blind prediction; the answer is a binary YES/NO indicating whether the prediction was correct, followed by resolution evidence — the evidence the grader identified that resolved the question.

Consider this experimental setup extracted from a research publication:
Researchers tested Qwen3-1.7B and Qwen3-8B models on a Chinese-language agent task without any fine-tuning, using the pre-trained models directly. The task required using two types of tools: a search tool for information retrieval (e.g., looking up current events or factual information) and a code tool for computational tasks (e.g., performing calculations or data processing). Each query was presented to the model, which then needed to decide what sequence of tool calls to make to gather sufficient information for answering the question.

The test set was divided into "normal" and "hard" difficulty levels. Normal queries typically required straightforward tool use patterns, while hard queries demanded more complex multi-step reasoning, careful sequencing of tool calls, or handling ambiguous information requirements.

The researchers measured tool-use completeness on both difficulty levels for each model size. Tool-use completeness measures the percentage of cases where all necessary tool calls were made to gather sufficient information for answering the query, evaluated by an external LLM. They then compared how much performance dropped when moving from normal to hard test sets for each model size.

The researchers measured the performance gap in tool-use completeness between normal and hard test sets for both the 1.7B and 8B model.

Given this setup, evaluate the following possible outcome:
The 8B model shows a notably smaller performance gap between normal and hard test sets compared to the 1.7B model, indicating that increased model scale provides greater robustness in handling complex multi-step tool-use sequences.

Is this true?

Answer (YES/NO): YES